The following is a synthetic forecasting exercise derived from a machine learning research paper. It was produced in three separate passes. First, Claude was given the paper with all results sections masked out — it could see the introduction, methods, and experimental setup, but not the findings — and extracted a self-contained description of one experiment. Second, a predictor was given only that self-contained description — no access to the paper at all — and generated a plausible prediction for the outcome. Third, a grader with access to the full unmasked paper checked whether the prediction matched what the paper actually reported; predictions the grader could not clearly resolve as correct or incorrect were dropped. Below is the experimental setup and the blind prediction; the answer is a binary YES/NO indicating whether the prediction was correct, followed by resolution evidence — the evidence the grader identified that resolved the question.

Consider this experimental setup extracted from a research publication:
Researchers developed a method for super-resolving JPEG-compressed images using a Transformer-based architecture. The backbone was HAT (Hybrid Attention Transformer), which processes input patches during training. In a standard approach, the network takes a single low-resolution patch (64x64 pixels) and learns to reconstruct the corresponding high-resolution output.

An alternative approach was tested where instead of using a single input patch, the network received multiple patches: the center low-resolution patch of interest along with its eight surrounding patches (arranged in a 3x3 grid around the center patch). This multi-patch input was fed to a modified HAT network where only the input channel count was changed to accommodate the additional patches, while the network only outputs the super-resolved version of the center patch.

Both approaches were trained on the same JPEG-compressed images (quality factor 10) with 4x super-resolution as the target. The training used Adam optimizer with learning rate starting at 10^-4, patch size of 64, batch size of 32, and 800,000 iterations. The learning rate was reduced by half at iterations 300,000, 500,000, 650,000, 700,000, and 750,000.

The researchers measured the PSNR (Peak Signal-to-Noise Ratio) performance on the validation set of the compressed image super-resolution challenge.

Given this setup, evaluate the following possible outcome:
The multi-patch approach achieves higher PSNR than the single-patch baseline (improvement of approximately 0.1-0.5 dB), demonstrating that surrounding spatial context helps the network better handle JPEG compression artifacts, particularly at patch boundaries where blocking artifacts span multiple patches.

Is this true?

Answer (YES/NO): YES